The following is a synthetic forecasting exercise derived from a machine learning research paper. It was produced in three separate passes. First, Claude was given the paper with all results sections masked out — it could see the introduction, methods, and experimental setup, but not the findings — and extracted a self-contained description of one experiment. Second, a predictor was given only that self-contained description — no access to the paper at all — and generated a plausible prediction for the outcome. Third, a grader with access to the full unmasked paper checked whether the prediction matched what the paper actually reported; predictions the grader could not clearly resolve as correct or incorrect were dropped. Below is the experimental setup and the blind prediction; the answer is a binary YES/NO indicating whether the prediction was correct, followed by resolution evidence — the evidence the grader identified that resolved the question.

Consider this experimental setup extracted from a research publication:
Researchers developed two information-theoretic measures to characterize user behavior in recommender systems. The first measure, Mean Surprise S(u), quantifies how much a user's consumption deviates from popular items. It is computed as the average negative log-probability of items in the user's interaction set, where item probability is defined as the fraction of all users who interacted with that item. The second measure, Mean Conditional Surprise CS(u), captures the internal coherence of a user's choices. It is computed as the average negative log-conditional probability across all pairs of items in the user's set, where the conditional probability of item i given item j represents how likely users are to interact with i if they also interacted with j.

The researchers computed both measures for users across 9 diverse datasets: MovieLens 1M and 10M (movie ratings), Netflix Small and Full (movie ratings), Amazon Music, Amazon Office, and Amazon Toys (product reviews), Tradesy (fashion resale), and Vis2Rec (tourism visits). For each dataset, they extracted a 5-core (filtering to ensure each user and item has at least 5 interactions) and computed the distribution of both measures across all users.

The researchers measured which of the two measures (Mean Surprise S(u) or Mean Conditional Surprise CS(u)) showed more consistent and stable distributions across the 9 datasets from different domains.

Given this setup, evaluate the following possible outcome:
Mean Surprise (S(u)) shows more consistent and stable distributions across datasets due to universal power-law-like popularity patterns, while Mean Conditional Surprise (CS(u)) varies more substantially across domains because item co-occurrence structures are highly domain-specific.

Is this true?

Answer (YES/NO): NO